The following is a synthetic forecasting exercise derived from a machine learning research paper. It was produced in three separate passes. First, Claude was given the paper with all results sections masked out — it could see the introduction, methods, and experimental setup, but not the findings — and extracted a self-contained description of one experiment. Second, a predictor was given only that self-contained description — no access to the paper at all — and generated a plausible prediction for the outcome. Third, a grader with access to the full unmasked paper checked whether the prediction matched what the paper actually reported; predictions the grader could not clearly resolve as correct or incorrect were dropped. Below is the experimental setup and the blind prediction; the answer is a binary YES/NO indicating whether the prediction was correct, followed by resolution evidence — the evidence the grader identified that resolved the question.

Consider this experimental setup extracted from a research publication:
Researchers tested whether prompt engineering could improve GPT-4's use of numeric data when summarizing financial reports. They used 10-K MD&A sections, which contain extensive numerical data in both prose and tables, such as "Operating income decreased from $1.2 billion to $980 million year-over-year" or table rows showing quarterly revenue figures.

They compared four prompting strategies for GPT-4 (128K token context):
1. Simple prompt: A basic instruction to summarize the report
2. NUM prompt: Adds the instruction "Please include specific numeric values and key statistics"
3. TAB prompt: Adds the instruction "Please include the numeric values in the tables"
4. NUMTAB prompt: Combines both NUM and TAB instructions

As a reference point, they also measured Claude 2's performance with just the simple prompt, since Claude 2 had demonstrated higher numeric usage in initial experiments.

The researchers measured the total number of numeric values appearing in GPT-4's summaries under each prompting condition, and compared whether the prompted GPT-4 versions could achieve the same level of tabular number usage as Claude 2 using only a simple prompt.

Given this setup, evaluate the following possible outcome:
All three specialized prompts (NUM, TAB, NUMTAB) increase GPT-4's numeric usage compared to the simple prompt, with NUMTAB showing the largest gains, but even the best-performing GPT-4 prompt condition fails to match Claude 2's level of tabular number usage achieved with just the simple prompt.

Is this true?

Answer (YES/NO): YES